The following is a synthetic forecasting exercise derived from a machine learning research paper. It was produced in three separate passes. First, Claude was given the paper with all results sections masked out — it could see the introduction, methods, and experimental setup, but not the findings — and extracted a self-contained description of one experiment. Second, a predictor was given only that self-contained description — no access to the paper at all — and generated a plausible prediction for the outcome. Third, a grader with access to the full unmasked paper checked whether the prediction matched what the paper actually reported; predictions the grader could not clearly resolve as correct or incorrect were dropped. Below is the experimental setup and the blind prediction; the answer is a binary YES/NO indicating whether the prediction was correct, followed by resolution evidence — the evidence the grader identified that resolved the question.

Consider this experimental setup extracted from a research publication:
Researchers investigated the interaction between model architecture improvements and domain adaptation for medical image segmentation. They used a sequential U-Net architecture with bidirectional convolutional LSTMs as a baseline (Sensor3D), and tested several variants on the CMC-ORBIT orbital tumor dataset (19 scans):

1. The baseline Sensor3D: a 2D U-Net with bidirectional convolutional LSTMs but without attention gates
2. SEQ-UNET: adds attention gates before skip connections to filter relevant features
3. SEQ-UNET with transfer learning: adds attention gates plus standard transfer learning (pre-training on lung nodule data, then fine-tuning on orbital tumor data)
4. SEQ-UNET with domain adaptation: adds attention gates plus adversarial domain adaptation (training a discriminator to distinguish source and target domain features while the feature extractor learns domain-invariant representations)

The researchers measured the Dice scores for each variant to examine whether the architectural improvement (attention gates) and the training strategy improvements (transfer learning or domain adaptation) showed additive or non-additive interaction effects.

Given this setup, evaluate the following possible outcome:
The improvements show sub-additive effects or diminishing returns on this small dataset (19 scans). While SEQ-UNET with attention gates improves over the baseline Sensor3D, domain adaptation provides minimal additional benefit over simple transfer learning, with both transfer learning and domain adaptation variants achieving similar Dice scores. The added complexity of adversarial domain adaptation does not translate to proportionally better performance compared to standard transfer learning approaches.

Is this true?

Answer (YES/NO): NO